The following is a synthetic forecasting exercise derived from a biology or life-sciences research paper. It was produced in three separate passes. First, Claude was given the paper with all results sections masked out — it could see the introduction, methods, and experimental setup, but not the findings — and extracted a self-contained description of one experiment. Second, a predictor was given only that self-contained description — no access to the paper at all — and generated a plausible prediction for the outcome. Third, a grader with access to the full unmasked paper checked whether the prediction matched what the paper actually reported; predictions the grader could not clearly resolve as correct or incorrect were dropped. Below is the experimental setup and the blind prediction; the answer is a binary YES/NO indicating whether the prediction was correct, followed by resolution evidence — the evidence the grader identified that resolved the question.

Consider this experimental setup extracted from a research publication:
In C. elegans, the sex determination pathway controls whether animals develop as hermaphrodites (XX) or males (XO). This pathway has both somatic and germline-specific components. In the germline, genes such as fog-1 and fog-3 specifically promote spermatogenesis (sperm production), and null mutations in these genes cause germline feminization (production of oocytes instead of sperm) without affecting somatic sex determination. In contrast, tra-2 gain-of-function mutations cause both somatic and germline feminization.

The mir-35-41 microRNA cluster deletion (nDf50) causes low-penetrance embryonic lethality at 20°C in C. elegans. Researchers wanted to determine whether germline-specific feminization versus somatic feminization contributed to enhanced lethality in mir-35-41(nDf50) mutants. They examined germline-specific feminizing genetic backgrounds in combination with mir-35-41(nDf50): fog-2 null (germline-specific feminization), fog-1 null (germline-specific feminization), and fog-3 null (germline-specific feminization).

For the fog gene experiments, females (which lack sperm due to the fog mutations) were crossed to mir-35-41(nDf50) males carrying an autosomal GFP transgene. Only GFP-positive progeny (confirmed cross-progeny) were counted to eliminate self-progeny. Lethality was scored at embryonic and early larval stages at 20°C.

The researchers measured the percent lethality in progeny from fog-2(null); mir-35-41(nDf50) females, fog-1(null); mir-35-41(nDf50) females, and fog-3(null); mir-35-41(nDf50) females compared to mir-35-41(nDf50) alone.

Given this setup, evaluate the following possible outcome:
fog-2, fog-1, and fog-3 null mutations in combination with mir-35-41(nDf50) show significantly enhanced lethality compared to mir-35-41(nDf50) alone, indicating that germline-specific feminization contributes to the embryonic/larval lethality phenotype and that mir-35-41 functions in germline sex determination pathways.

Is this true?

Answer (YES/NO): YES